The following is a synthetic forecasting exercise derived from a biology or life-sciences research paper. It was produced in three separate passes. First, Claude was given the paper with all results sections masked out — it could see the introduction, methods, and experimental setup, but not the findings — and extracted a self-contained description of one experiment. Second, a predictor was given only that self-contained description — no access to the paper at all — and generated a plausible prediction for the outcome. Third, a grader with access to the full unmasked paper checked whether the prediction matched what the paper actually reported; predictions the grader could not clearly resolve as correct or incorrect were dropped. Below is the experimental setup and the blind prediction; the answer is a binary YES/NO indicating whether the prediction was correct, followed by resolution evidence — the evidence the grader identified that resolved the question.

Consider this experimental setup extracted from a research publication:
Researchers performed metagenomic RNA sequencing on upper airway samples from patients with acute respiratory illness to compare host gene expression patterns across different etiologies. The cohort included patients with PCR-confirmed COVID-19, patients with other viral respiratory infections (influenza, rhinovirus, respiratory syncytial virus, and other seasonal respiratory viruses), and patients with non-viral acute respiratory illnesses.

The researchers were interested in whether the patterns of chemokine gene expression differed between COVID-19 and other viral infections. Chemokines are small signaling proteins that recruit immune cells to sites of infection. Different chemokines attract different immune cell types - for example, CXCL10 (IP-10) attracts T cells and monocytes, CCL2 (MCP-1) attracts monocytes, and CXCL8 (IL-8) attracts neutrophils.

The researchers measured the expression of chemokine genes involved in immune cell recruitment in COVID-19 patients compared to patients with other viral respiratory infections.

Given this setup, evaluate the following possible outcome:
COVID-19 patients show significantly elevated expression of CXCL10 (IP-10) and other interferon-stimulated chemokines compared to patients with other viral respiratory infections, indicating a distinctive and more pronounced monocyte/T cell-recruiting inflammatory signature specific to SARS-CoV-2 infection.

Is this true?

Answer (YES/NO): NO